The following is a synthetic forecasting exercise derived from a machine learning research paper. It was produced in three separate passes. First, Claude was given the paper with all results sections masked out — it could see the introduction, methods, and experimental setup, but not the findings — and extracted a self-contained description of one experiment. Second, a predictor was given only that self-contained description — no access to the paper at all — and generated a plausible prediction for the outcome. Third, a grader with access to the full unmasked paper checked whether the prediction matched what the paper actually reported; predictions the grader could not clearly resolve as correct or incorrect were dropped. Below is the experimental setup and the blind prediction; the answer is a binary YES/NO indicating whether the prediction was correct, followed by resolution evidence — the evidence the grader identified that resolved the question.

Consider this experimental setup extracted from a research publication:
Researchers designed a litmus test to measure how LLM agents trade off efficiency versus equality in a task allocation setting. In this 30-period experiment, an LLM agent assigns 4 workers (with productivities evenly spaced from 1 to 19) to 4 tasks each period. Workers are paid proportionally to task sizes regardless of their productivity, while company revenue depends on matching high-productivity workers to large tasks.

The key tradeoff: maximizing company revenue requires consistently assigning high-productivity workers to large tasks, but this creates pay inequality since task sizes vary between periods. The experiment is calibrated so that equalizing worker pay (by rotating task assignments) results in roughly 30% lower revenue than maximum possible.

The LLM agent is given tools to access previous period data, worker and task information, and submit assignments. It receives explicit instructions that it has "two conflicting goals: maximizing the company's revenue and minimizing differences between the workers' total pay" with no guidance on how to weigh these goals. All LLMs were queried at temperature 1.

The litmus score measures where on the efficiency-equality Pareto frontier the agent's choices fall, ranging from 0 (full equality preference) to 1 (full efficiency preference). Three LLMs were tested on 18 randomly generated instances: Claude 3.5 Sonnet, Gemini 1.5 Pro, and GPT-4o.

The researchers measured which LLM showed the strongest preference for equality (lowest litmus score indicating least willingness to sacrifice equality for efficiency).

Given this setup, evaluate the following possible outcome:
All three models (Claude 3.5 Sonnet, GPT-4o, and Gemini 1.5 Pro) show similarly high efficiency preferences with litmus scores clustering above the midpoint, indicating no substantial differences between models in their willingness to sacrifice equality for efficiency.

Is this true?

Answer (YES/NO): NO